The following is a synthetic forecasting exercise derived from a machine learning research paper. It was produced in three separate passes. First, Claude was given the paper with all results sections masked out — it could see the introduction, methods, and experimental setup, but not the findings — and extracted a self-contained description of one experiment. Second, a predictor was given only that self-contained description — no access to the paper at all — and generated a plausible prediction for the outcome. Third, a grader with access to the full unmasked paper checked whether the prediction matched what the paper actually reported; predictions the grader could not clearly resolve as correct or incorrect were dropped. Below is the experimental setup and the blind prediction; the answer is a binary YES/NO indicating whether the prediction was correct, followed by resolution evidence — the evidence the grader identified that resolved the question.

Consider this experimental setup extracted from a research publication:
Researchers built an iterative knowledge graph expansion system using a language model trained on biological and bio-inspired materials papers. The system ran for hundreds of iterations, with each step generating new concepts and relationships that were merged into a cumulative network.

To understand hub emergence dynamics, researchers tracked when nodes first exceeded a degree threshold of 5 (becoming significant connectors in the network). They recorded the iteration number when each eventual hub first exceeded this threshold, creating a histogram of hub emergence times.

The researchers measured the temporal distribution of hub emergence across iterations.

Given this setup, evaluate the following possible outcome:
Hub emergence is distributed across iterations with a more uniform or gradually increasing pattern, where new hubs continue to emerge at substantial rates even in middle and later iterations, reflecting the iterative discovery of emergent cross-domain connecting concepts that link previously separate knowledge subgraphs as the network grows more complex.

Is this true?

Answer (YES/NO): NO